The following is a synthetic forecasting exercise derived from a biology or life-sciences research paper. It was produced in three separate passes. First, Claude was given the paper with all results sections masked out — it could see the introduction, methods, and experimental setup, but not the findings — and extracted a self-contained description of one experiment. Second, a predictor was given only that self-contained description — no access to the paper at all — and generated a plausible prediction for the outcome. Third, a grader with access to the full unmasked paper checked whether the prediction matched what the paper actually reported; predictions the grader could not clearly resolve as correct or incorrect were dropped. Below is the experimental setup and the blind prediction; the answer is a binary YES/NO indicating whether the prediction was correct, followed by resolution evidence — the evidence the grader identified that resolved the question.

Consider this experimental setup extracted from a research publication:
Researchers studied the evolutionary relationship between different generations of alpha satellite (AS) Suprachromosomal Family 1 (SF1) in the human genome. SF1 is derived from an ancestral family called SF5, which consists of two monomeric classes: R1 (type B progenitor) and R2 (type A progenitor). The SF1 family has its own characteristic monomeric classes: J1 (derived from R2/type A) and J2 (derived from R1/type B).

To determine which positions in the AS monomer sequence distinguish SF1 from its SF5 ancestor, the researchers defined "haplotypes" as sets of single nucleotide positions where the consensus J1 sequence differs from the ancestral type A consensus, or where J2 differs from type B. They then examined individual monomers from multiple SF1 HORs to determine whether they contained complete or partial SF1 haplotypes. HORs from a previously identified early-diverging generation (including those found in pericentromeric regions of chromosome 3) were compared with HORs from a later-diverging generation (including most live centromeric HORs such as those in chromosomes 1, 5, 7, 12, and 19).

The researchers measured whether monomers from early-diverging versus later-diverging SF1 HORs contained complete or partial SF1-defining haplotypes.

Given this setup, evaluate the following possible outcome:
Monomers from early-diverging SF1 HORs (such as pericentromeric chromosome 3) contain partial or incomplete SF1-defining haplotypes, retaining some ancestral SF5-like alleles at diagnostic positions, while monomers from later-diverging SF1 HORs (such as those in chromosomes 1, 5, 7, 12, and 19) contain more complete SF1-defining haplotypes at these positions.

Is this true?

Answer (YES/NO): YES